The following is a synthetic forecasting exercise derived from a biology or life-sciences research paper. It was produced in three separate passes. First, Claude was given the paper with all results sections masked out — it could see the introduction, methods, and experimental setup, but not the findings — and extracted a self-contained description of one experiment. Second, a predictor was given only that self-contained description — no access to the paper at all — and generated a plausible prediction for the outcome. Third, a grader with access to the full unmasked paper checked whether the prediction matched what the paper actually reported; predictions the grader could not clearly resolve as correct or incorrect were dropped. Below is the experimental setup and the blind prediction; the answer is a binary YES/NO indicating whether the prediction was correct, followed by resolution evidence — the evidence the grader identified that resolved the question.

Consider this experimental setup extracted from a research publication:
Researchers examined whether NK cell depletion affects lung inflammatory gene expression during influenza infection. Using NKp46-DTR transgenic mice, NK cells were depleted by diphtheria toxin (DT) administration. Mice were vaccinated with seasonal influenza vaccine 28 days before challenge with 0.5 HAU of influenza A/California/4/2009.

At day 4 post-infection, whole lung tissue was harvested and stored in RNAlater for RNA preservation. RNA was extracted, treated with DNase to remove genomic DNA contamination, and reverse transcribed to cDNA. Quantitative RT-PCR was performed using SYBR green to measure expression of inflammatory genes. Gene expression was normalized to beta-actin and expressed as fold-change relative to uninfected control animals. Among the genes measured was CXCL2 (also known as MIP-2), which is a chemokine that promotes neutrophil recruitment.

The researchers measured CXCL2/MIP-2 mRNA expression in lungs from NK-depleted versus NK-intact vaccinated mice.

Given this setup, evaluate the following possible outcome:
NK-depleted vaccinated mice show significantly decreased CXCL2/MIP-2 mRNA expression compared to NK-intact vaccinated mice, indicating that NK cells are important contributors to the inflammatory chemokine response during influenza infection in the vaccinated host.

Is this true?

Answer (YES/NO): NO